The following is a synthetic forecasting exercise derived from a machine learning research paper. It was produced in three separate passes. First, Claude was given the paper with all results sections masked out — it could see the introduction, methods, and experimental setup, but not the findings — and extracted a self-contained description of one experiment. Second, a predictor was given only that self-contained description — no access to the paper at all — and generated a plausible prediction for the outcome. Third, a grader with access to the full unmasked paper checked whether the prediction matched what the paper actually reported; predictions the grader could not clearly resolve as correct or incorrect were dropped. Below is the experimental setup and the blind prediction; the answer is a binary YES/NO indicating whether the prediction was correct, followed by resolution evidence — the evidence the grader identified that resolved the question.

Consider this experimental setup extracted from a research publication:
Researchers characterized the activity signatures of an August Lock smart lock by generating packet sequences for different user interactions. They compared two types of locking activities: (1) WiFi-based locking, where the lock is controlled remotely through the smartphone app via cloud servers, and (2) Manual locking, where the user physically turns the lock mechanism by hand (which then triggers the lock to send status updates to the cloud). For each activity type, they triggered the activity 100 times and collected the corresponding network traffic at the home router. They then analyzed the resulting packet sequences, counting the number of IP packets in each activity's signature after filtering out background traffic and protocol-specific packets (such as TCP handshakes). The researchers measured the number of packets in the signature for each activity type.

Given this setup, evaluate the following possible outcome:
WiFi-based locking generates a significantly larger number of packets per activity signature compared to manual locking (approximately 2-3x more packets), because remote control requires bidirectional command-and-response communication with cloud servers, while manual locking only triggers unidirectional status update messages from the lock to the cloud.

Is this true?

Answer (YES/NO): NO